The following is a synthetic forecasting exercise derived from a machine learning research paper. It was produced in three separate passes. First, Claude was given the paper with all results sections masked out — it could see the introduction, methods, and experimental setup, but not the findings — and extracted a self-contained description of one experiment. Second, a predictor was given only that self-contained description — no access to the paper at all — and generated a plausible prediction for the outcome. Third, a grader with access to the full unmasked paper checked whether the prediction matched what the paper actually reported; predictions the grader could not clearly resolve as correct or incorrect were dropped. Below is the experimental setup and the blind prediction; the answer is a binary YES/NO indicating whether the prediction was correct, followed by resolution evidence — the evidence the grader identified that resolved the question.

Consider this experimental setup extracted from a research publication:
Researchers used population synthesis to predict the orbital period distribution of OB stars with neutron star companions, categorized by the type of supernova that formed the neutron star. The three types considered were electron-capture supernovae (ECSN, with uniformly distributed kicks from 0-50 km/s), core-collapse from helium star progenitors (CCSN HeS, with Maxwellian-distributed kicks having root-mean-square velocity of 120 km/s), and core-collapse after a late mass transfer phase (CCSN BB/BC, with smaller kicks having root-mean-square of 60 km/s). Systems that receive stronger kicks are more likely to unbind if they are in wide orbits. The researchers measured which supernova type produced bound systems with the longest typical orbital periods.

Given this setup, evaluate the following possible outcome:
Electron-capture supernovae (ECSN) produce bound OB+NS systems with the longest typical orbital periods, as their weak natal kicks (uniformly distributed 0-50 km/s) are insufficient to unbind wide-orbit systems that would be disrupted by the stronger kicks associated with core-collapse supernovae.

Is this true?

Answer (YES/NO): YES